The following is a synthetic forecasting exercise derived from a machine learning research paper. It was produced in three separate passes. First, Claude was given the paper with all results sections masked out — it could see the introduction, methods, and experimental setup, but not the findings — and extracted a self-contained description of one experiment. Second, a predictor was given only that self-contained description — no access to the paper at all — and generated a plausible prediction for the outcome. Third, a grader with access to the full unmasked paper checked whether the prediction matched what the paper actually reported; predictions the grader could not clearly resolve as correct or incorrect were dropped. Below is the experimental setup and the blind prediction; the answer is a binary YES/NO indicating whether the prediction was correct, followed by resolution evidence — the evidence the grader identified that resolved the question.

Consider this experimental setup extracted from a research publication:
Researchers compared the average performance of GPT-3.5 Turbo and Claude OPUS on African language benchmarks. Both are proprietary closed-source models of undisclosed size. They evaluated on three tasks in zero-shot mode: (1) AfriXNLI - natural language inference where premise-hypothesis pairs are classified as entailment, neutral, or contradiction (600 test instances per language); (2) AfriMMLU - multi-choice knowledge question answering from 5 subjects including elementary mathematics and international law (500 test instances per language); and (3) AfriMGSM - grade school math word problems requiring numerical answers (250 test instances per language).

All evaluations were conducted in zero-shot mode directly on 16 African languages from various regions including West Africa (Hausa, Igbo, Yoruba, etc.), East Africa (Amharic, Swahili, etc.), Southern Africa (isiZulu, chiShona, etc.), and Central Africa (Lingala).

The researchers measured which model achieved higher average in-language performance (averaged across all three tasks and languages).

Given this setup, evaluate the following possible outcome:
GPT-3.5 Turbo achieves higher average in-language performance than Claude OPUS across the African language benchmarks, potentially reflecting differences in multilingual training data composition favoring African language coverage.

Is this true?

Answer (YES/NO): NO